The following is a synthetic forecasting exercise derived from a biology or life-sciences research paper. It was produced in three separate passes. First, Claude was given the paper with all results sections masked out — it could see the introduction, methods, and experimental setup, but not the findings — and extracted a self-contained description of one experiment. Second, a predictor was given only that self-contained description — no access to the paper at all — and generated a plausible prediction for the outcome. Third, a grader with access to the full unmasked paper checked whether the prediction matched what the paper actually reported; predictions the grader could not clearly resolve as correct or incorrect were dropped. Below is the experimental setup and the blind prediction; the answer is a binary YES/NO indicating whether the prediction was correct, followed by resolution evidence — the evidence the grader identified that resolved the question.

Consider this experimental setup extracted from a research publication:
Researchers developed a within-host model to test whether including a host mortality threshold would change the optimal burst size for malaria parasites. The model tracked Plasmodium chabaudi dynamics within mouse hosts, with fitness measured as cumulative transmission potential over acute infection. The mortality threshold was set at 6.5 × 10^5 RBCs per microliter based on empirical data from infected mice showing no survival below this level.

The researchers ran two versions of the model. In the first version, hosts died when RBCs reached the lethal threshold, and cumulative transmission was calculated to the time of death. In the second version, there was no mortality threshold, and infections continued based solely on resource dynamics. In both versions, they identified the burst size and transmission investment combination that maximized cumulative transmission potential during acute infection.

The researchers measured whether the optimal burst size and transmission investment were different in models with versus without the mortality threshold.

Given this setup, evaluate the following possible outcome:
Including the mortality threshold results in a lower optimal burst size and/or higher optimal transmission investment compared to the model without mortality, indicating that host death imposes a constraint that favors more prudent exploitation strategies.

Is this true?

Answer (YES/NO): NO